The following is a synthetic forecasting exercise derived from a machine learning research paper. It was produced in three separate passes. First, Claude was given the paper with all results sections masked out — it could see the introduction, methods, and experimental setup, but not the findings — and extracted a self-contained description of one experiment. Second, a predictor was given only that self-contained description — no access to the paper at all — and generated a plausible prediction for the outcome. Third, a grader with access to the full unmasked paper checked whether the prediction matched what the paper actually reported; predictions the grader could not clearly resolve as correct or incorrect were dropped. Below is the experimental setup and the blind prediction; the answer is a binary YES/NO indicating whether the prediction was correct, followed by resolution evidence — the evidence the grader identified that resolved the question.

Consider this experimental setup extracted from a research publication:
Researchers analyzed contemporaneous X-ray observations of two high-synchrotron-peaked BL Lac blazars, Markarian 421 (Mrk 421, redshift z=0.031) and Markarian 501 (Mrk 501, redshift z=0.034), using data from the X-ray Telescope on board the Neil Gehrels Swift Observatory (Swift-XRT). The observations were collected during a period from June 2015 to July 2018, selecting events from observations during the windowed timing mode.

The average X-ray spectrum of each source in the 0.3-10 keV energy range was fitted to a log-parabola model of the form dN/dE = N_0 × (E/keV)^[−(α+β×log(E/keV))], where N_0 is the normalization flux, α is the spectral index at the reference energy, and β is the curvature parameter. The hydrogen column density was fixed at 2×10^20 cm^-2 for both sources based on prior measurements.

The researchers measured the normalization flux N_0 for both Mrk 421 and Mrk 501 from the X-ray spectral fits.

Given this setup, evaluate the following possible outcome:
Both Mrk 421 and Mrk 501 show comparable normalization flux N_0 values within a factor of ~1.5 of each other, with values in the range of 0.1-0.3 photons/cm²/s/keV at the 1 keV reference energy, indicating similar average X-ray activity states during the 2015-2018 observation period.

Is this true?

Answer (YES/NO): NO